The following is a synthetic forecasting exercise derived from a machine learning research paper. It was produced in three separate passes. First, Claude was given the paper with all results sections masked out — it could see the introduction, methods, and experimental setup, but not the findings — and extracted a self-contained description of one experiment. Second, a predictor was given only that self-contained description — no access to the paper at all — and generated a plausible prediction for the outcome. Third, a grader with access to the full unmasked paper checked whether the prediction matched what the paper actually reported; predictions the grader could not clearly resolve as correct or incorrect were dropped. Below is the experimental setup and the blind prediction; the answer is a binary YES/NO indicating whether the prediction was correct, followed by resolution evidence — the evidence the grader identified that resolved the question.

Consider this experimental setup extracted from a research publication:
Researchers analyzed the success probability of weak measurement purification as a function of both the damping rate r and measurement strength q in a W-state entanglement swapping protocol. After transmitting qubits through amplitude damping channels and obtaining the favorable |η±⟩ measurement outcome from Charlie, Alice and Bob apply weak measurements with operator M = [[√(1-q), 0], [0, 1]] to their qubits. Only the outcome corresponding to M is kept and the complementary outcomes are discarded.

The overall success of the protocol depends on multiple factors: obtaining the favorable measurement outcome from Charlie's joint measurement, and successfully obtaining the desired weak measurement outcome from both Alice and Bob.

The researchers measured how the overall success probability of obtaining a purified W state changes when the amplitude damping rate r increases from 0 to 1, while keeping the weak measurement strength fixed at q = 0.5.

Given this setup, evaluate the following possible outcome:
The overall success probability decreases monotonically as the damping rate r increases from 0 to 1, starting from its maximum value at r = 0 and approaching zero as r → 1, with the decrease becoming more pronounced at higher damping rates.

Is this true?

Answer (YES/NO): YES